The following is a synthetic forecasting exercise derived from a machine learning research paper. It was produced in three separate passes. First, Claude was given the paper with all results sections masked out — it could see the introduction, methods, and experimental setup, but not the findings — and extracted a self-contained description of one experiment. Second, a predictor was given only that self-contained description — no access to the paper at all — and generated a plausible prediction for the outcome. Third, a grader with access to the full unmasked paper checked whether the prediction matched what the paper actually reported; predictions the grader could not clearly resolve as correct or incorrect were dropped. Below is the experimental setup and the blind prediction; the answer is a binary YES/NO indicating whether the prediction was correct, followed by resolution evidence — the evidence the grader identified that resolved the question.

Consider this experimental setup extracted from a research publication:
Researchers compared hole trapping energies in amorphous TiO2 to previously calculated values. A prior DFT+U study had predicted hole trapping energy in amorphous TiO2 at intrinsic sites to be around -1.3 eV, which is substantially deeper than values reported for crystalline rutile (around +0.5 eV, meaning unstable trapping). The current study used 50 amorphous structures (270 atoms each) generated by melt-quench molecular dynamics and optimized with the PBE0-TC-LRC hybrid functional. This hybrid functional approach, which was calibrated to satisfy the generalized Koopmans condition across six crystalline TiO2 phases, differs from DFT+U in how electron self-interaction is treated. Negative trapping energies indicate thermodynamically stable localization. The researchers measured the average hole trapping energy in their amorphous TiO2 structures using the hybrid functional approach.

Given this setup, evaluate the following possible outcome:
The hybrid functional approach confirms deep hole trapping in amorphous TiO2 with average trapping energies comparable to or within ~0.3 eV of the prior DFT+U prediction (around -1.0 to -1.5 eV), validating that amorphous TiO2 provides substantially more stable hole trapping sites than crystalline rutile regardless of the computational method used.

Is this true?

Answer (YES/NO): NO